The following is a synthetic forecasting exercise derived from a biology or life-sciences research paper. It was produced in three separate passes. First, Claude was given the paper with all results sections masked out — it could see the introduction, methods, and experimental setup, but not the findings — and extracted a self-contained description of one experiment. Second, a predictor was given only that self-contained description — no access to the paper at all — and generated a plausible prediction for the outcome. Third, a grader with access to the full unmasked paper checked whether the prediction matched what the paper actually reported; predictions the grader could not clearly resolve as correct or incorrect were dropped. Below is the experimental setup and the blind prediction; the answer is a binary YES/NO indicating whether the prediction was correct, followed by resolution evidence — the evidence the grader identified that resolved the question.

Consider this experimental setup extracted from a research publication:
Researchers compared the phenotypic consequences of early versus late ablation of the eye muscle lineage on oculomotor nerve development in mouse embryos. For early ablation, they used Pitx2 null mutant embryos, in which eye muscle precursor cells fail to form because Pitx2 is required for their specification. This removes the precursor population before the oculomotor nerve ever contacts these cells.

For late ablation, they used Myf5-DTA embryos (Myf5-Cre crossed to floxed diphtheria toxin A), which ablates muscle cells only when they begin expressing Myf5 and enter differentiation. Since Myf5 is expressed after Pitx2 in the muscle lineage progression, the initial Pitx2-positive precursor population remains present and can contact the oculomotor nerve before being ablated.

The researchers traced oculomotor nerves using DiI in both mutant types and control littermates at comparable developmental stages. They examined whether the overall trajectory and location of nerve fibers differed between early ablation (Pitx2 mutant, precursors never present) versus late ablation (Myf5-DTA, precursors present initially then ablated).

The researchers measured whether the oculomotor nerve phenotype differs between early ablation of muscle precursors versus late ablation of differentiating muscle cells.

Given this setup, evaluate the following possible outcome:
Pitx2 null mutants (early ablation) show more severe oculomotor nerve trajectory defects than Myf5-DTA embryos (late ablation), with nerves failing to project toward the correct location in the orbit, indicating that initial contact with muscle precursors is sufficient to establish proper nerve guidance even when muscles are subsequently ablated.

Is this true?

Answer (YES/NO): YES